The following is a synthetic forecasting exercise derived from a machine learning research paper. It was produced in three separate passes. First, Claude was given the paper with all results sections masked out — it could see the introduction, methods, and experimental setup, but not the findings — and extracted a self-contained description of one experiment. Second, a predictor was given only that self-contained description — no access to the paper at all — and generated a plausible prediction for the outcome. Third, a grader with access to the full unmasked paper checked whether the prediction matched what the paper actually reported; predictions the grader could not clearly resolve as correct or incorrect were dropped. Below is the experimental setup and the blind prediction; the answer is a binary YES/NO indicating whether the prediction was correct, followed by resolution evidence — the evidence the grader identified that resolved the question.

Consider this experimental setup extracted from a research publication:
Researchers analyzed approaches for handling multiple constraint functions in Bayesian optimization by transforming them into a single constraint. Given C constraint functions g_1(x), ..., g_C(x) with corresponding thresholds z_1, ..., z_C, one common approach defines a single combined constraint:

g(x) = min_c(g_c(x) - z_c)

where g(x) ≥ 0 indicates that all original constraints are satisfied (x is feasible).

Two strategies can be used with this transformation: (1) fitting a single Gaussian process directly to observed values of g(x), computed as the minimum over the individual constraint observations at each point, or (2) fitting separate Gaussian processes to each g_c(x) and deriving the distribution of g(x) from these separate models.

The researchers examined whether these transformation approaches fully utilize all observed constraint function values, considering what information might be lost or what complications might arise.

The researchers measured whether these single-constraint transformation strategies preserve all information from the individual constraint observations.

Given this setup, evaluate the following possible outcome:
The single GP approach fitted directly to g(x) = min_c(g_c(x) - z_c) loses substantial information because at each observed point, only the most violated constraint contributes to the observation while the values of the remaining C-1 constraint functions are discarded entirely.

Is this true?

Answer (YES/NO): YES